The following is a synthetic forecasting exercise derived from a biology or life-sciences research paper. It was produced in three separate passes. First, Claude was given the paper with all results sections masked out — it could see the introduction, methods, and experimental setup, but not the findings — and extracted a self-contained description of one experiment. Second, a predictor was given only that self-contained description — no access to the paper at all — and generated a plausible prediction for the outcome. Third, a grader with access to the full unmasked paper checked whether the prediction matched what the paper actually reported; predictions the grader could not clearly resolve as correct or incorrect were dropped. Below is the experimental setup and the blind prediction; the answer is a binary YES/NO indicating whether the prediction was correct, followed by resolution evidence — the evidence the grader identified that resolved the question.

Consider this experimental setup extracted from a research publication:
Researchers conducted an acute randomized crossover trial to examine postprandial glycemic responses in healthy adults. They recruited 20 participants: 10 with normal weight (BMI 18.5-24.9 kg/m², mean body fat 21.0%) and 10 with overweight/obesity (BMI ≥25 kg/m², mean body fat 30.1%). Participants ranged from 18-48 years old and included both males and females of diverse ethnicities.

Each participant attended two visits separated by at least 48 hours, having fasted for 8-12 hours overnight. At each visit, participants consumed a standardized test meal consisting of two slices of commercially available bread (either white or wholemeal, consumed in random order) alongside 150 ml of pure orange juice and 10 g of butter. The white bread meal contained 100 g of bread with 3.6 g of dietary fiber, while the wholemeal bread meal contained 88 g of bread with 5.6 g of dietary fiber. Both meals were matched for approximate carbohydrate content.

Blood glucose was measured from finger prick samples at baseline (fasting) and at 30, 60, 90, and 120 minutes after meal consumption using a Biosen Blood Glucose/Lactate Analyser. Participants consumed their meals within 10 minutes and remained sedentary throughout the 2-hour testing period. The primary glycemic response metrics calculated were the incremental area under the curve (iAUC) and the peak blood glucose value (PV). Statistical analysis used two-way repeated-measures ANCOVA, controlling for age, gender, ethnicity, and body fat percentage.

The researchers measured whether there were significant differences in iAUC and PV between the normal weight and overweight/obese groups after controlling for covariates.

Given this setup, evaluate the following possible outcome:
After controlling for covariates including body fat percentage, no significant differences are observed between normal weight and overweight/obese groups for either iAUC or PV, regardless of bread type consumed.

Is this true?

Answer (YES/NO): YES